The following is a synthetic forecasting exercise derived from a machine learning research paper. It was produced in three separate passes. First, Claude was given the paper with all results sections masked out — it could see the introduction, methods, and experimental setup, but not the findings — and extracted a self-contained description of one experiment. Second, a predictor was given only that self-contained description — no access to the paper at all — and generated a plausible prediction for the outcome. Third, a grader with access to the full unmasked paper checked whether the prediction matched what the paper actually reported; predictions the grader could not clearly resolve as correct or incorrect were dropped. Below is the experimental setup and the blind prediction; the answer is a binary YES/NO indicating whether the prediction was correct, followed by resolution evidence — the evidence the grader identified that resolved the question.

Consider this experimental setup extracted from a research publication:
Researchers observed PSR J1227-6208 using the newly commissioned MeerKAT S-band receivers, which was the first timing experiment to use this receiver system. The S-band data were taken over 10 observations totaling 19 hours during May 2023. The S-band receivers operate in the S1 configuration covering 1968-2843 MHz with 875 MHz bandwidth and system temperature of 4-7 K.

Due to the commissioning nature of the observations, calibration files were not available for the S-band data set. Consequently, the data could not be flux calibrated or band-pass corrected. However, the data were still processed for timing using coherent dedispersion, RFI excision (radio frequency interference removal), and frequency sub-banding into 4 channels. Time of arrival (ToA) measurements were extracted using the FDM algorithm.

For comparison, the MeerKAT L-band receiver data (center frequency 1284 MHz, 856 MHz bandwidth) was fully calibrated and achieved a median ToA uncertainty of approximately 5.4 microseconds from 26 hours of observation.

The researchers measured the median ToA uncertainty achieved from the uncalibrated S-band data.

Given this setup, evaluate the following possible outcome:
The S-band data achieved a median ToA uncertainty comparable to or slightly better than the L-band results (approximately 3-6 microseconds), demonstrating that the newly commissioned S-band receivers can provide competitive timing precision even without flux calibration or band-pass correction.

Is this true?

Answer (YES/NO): YES